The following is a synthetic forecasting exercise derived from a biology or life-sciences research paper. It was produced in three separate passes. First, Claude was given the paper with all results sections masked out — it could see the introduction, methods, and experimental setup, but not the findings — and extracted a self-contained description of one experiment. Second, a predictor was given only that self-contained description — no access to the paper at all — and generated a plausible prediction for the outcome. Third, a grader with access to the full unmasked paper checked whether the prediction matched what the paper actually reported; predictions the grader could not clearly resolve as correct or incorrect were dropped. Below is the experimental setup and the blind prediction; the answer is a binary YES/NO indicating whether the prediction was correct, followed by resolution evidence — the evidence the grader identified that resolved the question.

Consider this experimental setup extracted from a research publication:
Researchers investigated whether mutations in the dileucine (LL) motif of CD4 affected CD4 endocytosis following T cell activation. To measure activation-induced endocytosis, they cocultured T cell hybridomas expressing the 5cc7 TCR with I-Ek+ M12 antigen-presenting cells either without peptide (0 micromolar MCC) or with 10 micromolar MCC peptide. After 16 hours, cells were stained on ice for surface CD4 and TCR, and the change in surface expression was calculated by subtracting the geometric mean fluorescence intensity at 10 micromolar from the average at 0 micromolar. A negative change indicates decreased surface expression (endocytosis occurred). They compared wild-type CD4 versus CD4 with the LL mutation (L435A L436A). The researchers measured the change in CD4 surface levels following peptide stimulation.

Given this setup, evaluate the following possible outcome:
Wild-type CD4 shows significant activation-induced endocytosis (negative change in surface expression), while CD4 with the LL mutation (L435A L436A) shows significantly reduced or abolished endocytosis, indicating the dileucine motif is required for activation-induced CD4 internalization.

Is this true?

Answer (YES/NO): NO